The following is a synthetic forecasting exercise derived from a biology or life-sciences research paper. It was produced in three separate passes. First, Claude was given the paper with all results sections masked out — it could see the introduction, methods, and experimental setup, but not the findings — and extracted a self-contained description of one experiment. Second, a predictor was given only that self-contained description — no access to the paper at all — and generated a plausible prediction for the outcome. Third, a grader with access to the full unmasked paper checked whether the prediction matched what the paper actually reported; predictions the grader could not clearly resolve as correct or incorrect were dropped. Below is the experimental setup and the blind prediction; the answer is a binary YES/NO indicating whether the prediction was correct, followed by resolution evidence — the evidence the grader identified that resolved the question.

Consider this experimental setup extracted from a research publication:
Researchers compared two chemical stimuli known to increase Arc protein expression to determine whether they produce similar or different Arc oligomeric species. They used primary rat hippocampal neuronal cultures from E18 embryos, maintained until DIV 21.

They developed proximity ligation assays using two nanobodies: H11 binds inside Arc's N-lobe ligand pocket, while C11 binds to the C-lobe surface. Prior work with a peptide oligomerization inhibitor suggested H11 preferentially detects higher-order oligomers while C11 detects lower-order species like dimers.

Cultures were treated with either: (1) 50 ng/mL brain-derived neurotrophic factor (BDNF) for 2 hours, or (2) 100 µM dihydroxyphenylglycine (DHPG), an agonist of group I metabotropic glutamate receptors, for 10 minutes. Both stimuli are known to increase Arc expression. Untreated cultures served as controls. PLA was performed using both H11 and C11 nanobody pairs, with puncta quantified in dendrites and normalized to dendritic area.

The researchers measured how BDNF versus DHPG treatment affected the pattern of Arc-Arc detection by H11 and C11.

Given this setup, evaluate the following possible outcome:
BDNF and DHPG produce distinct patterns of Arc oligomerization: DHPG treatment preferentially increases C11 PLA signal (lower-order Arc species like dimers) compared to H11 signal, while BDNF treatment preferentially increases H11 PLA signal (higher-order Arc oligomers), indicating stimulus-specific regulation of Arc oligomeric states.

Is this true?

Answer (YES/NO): NO